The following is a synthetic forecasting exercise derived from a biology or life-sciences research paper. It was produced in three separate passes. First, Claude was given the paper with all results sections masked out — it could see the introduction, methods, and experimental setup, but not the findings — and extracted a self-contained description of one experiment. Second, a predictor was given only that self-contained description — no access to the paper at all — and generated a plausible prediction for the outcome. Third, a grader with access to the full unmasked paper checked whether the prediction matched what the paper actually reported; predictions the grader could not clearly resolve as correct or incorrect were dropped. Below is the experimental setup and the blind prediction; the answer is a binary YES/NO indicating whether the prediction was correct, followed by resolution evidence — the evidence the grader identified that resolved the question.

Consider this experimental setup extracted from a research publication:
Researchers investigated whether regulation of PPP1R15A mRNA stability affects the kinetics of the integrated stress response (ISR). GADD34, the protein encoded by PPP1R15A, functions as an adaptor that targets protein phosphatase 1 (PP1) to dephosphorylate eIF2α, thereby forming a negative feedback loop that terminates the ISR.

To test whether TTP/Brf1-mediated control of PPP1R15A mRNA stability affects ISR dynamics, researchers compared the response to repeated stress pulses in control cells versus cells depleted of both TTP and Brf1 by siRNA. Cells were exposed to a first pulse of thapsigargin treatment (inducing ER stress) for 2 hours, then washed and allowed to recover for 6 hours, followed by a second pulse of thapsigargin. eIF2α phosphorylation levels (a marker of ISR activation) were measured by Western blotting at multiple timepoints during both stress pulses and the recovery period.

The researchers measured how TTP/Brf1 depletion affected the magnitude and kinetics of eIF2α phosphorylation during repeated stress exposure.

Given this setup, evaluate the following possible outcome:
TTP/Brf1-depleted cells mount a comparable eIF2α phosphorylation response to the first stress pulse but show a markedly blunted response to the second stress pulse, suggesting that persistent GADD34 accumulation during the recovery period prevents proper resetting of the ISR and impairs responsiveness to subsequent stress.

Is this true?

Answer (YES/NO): NO